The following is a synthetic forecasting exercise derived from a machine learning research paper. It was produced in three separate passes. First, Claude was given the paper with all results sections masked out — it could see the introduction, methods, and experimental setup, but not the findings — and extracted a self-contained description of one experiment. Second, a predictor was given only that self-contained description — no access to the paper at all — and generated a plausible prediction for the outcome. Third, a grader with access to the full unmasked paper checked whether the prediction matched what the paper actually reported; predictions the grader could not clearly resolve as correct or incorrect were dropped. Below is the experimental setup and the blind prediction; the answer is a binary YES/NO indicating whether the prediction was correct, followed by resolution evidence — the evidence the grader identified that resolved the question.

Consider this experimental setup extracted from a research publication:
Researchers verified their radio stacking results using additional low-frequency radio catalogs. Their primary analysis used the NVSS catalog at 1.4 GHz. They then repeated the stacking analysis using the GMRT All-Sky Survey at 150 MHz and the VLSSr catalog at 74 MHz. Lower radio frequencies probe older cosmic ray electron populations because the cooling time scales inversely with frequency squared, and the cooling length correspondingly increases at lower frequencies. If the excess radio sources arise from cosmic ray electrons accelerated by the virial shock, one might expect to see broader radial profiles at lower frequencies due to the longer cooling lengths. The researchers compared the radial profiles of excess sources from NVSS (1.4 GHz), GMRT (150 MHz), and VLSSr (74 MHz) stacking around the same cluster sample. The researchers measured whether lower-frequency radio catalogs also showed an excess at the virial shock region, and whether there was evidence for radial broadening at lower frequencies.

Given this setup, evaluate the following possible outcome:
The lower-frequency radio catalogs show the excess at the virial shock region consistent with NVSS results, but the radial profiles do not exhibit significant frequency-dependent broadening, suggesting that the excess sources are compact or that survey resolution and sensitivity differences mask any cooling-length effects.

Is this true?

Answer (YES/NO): NO